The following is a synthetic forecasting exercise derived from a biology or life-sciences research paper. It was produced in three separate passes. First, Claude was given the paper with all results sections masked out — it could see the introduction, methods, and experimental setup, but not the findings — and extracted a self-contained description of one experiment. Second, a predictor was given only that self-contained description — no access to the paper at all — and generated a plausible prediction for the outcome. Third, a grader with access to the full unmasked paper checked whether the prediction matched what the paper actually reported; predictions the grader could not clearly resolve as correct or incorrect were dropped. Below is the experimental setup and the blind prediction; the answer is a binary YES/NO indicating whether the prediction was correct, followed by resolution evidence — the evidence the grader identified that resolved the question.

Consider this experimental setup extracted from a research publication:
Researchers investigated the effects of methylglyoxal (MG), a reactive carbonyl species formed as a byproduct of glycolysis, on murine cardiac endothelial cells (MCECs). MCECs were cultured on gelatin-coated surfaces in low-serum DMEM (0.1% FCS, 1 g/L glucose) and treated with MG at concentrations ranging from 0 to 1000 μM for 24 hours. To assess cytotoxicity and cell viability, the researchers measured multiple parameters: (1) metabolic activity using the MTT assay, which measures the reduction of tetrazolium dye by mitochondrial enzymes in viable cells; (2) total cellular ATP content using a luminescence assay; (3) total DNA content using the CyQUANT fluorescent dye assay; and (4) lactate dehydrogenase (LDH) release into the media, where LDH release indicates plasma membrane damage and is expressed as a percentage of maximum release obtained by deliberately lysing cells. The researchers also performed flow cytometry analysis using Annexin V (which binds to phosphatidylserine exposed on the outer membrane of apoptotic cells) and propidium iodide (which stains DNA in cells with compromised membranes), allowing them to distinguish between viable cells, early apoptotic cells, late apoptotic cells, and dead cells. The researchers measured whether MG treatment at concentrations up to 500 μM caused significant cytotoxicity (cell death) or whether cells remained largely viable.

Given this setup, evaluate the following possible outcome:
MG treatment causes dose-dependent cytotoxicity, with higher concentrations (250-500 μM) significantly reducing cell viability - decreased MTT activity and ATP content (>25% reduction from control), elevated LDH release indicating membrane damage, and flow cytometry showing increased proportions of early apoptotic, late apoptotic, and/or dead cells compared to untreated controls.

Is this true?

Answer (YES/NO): NO